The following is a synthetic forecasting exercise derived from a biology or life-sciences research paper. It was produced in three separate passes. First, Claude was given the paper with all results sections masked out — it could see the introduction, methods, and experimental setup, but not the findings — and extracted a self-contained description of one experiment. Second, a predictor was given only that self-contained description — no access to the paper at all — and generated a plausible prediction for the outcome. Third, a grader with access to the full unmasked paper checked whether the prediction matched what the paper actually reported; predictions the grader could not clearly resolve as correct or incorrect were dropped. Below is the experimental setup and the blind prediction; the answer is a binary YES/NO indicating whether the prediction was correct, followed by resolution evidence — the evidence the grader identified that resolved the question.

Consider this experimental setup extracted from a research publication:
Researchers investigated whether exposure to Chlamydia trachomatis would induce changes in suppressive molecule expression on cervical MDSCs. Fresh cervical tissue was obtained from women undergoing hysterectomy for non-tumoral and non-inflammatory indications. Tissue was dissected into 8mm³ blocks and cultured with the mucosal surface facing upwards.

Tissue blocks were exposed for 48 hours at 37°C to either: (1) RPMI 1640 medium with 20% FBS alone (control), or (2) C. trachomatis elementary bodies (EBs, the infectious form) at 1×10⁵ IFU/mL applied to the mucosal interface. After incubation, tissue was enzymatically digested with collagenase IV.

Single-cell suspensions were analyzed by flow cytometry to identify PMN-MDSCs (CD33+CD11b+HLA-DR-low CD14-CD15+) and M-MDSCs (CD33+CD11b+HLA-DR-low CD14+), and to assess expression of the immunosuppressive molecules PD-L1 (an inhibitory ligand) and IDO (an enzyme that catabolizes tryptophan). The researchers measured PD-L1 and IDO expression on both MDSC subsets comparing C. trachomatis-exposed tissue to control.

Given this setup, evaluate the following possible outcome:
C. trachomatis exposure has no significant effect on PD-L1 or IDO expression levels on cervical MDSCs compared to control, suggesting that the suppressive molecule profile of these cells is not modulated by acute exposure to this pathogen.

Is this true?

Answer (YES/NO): NO